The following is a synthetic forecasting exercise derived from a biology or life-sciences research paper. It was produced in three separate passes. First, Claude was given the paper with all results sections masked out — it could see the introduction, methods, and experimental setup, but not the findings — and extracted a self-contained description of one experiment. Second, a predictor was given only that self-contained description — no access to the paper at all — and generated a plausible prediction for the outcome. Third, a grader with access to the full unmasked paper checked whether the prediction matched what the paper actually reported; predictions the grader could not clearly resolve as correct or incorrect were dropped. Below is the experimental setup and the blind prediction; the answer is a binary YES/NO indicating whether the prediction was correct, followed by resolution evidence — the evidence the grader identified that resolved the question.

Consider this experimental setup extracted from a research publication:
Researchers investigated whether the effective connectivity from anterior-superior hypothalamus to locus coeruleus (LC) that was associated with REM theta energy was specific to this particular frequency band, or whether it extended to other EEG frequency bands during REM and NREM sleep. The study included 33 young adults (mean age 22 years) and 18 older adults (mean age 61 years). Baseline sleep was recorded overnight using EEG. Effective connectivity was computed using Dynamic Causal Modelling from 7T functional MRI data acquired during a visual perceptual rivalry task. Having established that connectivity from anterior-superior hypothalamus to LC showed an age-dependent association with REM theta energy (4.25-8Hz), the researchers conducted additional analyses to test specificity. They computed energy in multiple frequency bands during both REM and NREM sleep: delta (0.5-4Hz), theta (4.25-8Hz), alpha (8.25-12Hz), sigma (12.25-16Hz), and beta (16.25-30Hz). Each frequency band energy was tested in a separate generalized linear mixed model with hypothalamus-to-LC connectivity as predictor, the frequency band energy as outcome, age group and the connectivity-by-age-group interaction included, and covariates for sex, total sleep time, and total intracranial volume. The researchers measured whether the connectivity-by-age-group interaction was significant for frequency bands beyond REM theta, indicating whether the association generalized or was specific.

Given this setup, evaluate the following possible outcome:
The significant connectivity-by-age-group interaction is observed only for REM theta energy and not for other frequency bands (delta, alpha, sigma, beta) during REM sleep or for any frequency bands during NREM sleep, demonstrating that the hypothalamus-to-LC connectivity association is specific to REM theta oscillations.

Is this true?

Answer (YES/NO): NO